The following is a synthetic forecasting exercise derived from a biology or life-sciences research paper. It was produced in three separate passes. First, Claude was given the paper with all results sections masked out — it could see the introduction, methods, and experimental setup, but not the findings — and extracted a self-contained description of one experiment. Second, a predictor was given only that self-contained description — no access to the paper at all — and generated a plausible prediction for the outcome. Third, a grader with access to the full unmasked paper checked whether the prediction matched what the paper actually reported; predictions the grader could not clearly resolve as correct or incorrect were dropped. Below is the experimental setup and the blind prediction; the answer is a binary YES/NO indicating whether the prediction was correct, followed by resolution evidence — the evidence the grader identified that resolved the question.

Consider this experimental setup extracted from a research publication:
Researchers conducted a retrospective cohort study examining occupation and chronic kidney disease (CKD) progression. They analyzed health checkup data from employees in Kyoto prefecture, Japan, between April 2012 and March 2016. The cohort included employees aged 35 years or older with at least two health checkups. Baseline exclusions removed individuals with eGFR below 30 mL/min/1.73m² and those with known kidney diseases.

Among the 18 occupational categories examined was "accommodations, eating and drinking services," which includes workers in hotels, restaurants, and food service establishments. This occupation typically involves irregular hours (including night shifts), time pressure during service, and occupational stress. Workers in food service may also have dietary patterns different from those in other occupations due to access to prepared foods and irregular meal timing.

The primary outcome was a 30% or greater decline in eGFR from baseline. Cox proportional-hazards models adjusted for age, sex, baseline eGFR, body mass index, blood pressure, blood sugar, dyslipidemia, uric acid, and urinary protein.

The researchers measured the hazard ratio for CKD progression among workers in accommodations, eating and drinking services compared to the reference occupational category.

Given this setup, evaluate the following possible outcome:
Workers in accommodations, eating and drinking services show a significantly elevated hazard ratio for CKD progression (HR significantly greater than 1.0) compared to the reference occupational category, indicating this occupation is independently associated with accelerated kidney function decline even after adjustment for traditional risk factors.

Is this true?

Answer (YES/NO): YES